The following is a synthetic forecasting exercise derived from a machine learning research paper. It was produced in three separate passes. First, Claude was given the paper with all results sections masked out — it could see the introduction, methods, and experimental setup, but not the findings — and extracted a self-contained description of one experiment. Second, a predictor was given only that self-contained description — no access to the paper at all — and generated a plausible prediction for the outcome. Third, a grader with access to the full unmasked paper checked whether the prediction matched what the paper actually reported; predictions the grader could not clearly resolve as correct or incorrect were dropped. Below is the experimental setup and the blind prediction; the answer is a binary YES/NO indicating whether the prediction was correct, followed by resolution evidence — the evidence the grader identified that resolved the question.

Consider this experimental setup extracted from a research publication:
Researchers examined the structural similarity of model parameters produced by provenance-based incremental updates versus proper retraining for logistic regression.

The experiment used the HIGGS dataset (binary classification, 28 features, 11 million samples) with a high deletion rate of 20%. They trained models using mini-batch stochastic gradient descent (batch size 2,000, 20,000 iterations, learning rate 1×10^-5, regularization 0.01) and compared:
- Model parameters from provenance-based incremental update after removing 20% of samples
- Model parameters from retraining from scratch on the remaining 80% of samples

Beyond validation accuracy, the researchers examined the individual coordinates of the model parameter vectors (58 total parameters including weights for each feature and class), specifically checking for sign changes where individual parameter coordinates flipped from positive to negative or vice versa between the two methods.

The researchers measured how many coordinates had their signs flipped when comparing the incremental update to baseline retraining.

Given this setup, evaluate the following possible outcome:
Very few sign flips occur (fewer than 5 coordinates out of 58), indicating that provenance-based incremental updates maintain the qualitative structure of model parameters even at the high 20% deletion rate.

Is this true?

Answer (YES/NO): YES